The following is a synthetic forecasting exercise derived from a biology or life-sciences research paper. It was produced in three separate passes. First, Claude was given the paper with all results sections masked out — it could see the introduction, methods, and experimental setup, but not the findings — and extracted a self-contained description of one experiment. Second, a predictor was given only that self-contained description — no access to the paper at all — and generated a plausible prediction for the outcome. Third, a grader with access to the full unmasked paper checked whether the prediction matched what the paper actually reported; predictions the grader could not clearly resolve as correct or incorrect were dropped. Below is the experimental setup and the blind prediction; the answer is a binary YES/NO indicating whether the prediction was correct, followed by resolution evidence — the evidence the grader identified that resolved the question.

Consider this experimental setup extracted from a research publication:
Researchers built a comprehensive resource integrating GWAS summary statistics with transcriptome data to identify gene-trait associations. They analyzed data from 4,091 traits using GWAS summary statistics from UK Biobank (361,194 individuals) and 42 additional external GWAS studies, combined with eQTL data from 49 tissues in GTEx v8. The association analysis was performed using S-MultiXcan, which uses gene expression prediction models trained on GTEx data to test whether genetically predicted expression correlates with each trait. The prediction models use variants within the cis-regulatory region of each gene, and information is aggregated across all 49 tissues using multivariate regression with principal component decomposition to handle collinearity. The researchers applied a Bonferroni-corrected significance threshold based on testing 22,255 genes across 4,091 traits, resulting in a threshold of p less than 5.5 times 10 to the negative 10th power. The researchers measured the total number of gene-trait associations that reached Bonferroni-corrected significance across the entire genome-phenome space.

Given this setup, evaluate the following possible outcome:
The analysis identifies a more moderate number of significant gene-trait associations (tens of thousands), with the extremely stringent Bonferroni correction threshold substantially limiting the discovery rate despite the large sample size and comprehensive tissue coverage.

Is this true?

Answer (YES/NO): YES